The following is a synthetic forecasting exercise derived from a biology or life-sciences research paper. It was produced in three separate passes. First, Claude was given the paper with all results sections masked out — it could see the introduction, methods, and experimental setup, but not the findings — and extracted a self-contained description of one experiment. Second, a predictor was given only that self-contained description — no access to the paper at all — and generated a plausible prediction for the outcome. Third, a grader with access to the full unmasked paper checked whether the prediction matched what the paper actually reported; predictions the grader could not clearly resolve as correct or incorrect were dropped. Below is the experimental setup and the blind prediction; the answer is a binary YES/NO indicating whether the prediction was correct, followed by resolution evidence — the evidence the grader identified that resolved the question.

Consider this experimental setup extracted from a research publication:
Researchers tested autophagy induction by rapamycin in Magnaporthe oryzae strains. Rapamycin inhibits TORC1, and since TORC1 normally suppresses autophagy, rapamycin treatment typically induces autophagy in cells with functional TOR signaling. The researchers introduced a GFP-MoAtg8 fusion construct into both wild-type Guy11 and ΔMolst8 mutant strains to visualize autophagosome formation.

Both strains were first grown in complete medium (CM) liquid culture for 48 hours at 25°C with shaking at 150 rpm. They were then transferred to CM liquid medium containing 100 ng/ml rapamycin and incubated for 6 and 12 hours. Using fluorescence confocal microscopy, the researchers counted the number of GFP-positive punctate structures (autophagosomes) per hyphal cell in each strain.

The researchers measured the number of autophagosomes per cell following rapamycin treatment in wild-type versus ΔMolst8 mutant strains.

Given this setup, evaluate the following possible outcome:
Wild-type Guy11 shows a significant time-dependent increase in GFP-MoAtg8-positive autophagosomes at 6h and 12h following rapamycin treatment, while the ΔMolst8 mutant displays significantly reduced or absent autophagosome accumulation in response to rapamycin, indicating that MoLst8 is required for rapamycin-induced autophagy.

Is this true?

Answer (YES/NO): NO